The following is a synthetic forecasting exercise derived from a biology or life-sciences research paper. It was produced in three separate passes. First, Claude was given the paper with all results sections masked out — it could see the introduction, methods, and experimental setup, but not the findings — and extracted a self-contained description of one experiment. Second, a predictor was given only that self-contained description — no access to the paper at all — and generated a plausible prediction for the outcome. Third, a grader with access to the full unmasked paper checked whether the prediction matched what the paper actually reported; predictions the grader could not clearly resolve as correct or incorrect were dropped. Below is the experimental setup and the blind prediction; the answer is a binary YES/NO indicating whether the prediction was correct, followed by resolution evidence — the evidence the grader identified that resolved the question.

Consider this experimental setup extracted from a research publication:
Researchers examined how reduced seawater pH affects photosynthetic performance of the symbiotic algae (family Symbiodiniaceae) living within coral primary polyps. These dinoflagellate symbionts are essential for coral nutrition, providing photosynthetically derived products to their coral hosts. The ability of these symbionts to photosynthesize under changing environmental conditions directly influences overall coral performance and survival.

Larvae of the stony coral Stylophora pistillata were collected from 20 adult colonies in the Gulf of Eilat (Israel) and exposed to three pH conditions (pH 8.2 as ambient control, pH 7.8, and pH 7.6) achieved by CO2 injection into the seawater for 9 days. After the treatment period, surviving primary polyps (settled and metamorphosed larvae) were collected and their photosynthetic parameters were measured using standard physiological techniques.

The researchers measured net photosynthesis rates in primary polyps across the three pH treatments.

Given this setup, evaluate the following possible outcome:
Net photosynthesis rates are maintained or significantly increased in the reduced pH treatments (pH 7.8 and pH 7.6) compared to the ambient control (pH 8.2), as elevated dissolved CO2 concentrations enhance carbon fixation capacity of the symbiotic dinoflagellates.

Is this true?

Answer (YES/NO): YES